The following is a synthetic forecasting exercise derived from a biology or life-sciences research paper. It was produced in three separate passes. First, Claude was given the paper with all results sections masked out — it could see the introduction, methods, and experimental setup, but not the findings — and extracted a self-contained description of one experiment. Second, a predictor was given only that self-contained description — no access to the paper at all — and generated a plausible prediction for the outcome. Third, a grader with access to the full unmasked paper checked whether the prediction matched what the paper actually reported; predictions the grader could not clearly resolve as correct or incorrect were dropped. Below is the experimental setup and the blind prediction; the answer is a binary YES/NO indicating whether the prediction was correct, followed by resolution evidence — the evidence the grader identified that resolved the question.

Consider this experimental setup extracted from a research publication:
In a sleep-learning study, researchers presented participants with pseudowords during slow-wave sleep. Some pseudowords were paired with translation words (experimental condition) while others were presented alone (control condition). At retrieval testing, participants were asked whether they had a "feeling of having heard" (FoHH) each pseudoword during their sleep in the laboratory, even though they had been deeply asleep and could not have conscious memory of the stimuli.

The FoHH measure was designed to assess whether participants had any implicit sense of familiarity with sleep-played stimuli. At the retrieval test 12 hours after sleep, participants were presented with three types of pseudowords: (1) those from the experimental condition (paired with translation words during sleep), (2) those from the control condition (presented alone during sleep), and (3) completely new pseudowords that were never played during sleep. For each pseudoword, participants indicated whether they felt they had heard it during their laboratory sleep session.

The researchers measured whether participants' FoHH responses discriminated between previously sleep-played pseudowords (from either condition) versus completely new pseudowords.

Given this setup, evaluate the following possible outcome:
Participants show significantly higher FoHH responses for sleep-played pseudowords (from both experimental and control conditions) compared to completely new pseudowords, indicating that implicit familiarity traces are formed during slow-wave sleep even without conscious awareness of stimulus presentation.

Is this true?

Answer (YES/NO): NO